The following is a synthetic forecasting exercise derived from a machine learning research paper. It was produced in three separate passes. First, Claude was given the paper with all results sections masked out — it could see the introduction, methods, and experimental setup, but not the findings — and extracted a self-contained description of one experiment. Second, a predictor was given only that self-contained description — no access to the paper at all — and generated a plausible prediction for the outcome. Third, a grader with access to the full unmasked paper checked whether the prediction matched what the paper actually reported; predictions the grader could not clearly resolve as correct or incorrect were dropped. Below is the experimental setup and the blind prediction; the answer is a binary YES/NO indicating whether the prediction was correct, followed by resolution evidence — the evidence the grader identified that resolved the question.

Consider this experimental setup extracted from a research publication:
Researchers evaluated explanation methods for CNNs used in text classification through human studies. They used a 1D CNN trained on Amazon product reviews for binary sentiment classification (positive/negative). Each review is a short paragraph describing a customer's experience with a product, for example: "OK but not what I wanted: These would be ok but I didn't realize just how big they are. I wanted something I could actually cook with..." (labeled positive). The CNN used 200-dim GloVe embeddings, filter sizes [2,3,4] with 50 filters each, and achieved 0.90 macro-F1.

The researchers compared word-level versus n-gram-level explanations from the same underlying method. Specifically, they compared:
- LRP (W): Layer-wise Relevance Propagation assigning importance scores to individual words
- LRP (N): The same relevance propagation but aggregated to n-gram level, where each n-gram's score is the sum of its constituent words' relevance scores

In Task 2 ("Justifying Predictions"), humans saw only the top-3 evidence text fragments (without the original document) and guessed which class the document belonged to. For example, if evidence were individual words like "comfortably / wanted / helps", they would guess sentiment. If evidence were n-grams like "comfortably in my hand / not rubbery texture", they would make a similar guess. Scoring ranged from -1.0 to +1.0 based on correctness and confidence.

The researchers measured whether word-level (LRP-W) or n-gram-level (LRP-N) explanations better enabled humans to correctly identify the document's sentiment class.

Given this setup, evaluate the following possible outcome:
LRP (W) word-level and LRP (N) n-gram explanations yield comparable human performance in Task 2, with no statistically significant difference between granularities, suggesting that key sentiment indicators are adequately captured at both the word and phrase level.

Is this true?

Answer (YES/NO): NO